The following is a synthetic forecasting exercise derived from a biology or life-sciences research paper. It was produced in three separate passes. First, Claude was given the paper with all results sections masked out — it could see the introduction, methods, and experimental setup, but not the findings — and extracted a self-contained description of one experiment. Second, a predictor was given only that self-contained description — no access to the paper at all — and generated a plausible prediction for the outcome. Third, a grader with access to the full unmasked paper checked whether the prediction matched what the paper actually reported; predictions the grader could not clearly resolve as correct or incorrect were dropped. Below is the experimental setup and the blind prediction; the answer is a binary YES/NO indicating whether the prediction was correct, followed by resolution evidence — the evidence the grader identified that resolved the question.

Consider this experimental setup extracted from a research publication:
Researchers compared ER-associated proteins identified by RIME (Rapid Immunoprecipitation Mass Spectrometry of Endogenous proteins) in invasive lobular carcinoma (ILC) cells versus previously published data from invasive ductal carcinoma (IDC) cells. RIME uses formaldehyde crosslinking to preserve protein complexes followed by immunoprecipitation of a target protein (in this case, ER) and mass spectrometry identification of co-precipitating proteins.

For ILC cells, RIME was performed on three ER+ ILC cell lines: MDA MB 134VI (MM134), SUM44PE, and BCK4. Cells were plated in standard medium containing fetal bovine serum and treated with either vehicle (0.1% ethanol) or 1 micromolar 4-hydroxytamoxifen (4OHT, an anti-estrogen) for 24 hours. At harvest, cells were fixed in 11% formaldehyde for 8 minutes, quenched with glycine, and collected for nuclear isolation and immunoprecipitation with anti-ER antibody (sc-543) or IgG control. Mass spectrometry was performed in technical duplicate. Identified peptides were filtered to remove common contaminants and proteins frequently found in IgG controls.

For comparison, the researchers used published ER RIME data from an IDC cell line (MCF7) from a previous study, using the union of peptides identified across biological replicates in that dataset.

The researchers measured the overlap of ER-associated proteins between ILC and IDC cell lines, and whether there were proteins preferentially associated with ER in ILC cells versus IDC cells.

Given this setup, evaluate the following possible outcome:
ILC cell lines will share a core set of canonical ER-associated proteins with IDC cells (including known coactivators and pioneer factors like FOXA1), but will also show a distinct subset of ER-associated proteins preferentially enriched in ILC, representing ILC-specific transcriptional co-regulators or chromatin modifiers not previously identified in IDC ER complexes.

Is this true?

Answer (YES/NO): YES